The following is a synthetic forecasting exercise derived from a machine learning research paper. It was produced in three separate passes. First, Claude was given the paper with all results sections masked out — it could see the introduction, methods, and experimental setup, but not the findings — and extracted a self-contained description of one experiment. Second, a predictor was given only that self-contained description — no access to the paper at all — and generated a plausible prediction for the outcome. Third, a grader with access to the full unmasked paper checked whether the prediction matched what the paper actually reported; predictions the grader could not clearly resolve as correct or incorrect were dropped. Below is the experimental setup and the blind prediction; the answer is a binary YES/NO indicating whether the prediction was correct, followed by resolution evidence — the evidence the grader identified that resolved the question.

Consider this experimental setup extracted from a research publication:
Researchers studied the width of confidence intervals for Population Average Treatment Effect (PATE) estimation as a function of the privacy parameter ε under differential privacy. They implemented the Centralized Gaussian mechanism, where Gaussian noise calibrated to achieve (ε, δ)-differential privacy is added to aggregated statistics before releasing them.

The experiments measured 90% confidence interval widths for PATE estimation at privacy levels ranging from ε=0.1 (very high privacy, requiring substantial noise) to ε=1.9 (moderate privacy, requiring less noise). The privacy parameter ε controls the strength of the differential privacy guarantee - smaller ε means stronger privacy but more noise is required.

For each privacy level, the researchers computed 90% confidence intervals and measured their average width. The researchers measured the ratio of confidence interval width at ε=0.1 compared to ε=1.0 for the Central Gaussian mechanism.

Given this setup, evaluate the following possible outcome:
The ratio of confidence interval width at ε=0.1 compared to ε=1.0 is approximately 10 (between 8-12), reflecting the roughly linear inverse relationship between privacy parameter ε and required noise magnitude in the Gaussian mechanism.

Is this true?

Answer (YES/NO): YES